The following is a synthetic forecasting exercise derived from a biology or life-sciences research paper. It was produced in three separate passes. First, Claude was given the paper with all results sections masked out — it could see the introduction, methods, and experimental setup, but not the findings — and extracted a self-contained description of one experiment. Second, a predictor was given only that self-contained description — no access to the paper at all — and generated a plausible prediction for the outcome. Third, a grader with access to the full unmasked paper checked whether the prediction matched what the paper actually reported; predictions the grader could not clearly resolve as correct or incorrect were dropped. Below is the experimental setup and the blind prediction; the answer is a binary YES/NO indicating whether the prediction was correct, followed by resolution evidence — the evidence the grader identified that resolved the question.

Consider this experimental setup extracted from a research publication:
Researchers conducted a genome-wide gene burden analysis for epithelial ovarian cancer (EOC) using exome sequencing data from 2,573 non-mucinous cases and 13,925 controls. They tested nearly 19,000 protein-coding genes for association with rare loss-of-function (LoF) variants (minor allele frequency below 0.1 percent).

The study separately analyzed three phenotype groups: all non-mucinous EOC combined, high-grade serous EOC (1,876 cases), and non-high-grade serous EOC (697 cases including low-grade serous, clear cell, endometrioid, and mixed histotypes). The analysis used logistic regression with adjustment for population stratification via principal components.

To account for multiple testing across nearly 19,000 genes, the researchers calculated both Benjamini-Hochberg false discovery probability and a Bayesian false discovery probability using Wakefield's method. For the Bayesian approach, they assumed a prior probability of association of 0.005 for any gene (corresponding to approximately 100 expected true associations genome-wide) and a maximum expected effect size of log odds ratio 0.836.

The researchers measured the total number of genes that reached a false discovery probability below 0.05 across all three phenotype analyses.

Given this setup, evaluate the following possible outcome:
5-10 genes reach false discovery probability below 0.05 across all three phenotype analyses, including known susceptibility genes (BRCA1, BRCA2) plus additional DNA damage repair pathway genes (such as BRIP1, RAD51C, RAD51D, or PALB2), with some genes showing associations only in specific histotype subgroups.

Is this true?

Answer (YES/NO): YES